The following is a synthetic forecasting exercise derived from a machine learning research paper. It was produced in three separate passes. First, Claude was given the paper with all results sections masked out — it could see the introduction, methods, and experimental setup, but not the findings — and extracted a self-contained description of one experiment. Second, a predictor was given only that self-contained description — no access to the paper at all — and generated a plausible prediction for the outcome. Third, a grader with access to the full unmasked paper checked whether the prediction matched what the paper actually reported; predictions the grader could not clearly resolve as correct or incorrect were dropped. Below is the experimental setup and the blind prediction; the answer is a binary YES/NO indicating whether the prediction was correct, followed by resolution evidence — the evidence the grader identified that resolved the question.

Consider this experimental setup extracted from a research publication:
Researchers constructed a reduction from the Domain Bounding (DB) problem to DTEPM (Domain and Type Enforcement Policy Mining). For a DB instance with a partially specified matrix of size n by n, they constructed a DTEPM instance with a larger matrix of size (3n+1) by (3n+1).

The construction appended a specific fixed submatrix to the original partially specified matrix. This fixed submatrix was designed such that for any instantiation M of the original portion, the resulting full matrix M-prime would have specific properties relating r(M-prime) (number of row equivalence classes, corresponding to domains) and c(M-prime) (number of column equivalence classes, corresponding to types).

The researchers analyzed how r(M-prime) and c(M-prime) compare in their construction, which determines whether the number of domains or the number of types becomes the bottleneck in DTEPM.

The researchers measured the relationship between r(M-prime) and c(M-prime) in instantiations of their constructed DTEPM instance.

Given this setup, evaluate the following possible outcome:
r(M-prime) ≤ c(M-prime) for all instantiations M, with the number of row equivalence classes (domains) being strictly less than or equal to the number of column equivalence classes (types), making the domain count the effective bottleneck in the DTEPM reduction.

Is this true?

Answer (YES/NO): NO